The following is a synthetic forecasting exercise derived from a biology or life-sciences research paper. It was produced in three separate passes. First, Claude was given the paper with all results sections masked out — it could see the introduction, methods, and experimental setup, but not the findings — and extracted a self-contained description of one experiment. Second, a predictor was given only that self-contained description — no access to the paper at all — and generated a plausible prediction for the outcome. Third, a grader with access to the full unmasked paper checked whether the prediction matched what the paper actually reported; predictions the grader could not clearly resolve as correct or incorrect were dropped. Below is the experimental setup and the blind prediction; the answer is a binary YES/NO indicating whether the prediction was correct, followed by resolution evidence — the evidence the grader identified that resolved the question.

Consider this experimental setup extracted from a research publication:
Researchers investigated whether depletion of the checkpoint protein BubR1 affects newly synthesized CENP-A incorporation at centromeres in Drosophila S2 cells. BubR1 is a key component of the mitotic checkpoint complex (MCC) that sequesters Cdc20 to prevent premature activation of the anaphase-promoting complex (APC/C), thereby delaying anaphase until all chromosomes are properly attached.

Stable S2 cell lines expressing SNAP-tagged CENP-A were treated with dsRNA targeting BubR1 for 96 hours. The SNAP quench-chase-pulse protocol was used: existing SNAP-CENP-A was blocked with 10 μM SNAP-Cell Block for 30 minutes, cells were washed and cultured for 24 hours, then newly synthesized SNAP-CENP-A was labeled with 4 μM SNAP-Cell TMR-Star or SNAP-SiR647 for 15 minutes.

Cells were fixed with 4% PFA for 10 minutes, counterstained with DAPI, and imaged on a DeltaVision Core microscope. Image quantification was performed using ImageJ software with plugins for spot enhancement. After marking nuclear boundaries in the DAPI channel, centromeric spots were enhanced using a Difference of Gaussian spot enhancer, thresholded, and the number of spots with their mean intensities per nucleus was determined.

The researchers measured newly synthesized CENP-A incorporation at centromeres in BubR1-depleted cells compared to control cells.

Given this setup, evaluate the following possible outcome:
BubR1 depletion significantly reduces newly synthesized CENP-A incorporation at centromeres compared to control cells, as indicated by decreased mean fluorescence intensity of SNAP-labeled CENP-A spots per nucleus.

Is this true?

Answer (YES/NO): YES